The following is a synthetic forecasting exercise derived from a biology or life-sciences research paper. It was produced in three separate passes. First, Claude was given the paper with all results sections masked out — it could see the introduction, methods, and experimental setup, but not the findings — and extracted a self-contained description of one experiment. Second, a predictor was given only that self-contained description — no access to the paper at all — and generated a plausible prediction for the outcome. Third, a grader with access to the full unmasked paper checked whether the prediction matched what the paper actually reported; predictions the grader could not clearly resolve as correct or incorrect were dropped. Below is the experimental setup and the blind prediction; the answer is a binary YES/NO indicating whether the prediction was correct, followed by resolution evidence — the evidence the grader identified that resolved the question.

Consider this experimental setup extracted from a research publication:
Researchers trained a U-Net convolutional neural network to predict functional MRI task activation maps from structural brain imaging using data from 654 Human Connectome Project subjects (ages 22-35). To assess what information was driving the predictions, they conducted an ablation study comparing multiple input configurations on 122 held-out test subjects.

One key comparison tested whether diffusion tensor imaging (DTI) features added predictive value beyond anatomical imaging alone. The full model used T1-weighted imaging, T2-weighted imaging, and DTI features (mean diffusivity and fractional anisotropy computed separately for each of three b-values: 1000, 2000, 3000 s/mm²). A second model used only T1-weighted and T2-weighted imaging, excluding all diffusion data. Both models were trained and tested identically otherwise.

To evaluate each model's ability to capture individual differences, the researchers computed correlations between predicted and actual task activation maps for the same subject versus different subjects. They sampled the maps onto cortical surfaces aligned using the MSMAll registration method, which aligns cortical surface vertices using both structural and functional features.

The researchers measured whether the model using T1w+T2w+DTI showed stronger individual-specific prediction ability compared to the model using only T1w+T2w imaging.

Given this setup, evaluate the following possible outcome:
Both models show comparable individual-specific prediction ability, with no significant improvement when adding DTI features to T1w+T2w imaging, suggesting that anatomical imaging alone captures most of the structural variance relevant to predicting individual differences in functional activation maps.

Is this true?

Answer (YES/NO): NO